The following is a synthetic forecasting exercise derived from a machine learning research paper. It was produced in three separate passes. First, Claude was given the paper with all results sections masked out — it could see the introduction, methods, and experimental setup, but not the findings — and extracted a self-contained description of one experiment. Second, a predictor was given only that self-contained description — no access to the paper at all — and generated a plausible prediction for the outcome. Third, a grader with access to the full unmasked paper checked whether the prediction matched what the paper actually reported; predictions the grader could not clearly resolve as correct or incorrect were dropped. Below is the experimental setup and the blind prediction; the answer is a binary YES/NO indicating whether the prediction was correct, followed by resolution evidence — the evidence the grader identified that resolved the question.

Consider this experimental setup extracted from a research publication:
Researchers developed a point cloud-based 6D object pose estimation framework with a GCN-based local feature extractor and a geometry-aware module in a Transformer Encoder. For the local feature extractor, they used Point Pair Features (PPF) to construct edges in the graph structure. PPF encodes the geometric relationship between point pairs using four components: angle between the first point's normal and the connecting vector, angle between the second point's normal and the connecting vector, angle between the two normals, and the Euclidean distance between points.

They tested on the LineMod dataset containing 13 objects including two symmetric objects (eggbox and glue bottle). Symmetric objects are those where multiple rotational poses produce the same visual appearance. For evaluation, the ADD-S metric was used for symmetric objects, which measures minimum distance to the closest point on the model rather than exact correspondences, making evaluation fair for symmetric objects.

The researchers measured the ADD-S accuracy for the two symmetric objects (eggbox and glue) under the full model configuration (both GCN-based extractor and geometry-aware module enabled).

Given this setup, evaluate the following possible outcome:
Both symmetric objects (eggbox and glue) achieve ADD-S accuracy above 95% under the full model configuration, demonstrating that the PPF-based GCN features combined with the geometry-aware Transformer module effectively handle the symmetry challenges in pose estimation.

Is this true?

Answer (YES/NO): YES